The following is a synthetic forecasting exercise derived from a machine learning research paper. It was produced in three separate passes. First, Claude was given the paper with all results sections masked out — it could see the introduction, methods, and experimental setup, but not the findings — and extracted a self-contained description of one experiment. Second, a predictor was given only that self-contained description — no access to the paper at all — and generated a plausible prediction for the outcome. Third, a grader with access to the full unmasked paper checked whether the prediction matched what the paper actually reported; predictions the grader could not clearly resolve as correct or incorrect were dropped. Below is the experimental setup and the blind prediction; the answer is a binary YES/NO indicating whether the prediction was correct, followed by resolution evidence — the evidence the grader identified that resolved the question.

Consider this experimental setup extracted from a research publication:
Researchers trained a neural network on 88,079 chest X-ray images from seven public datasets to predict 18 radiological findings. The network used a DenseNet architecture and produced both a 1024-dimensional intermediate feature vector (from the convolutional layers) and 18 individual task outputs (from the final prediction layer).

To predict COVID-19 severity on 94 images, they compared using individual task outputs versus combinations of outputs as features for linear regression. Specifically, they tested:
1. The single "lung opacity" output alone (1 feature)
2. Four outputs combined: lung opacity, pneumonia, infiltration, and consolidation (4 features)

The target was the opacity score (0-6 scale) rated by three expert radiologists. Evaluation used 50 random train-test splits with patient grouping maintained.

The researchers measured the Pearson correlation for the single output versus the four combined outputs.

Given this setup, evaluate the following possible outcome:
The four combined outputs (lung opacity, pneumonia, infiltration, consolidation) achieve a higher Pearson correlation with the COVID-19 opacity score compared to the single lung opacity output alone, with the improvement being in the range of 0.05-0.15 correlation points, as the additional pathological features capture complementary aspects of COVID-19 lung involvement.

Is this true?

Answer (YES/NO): NO